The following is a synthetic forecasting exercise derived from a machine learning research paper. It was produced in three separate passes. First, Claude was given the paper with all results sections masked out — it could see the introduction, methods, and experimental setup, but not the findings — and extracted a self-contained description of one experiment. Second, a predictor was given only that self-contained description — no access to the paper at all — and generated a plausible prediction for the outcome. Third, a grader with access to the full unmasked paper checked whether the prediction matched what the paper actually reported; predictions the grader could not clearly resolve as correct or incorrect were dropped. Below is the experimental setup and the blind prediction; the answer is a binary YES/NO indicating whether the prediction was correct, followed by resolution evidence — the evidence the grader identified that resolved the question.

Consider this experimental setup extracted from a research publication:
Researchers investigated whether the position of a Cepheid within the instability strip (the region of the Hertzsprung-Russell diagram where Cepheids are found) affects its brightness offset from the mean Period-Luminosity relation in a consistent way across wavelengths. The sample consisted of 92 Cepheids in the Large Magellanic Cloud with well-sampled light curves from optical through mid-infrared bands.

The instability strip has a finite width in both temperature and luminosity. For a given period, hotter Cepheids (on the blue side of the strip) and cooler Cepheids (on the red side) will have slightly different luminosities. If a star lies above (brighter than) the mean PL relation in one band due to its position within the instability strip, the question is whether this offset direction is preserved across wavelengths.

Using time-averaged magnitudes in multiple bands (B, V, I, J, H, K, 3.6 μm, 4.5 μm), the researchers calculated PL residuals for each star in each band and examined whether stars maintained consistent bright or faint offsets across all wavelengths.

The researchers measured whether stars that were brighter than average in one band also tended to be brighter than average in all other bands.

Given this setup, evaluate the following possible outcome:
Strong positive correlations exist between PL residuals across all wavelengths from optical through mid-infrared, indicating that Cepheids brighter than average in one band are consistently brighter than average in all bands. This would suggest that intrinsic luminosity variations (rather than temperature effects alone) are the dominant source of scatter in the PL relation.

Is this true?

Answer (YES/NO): YES